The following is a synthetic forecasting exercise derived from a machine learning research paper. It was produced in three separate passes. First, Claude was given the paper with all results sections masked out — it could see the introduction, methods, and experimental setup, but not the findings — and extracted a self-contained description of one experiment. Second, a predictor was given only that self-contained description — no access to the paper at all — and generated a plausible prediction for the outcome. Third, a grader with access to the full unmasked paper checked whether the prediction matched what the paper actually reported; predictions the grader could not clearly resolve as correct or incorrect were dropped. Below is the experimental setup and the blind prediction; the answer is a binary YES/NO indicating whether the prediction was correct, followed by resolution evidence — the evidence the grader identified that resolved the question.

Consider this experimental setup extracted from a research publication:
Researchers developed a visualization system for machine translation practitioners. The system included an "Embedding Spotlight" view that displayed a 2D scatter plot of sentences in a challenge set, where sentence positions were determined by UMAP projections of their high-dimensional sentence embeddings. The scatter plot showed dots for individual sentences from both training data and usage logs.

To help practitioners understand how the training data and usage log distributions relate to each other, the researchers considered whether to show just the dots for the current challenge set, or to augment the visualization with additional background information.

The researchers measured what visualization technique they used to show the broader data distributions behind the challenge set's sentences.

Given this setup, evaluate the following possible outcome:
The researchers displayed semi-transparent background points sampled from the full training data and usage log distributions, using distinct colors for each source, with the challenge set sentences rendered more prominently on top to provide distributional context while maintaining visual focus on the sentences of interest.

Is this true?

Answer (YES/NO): NO